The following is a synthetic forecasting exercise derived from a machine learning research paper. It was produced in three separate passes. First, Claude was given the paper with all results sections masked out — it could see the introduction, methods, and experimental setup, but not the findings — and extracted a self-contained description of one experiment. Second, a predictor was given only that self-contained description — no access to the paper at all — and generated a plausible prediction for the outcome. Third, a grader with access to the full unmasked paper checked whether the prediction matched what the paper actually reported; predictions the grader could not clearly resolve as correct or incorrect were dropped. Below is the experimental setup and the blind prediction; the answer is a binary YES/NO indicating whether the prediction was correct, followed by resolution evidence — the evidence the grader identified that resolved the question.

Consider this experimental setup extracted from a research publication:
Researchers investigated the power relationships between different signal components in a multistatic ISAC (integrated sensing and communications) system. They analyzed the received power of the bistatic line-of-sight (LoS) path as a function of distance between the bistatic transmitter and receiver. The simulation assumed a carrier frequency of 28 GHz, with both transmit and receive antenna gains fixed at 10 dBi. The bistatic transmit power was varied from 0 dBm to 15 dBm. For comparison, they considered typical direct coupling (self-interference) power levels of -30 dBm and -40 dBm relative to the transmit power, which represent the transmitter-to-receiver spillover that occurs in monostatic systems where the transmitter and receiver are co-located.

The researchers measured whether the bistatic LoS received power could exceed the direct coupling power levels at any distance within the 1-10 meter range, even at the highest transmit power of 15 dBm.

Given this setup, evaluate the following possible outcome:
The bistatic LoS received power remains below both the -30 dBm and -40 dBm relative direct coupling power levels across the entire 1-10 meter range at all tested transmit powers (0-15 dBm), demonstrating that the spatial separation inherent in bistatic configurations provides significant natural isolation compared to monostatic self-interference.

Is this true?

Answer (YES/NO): YES